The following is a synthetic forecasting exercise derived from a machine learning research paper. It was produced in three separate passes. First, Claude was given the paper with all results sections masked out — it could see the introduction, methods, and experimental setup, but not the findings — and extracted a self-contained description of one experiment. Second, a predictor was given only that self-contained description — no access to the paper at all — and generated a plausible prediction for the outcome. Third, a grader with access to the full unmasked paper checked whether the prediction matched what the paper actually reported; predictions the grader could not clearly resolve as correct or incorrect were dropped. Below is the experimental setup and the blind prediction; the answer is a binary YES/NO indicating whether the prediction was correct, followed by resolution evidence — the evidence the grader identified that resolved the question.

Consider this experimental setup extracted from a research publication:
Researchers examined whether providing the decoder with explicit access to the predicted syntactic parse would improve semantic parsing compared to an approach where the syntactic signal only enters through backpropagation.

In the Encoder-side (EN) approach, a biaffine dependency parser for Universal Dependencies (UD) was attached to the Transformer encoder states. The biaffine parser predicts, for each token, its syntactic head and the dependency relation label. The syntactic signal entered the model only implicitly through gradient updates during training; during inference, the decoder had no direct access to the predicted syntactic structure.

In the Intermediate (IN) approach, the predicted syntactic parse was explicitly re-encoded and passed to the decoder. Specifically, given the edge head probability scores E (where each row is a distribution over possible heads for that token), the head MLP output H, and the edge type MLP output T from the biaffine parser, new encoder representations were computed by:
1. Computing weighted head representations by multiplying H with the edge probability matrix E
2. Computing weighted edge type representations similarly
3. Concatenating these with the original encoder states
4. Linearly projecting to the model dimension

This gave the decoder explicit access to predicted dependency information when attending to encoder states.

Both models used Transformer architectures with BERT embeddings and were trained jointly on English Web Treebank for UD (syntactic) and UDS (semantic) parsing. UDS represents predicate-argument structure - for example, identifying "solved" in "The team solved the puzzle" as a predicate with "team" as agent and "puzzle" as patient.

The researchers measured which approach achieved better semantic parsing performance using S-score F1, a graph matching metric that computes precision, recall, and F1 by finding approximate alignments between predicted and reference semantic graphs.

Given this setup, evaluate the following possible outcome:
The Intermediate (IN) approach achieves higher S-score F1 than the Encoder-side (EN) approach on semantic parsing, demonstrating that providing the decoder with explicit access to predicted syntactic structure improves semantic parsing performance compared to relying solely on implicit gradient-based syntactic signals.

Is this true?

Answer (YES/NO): NO